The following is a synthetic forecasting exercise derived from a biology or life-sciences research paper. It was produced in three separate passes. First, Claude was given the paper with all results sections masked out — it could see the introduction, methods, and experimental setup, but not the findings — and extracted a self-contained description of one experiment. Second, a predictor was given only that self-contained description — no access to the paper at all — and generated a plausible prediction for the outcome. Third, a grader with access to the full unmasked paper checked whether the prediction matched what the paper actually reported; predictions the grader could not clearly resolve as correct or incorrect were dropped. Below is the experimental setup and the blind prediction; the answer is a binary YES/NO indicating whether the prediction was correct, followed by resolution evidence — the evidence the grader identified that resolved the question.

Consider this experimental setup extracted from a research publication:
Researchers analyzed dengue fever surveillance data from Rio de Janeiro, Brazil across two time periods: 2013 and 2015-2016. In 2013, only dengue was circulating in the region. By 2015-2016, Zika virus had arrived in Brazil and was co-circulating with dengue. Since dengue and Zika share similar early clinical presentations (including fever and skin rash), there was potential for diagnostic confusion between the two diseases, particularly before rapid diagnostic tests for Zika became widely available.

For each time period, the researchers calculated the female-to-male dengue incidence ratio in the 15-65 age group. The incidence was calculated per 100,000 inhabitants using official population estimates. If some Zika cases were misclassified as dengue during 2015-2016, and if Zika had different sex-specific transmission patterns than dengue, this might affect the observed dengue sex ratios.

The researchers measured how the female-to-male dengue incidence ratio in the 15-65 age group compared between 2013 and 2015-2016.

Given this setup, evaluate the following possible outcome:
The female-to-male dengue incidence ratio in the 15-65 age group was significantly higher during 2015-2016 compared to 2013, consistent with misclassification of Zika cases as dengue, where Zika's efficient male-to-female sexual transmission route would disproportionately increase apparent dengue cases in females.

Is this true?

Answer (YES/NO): NO